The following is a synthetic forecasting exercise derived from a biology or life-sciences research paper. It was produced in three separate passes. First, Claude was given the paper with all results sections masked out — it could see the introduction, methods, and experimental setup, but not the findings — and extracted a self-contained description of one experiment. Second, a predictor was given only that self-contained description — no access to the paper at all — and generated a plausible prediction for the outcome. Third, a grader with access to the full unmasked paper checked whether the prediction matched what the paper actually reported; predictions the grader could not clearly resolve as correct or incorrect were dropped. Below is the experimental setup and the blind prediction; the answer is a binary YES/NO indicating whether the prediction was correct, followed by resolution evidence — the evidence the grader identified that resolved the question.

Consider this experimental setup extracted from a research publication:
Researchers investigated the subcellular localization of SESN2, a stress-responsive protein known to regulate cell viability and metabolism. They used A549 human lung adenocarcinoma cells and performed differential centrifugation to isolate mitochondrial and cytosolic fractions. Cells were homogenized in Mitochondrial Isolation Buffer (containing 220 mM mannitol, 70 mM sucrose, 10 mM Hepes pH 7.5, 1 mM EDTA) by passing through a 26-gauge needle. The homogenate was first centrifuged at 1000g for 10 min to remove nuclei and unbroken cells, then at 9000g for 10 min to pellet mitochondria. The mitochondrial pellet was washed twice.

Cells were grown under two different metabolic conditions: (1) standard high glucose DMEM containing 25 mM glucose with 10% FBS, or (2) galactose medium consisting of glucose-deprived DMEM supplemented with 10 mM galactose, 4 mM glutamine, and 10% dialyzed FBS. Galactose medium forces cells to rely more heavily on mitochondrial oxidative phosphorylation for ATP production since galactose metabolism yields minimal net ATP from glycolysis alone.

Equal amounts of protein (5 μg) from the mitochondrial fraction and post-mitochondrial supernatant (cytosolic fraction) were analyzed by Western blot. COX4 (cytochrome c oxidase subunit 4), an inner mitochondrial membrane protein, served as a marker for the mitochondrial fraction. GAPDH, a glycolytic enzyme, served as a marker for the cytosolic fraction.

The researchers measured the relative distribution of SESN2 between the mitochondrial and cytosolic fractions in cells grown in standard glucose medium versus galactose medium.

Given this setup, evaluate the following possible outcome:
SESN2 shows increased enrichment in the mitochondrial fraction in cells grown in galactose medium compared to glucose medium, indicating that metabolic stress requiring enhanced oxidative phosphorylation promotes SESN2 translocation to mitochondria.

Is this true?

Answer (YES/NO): YES